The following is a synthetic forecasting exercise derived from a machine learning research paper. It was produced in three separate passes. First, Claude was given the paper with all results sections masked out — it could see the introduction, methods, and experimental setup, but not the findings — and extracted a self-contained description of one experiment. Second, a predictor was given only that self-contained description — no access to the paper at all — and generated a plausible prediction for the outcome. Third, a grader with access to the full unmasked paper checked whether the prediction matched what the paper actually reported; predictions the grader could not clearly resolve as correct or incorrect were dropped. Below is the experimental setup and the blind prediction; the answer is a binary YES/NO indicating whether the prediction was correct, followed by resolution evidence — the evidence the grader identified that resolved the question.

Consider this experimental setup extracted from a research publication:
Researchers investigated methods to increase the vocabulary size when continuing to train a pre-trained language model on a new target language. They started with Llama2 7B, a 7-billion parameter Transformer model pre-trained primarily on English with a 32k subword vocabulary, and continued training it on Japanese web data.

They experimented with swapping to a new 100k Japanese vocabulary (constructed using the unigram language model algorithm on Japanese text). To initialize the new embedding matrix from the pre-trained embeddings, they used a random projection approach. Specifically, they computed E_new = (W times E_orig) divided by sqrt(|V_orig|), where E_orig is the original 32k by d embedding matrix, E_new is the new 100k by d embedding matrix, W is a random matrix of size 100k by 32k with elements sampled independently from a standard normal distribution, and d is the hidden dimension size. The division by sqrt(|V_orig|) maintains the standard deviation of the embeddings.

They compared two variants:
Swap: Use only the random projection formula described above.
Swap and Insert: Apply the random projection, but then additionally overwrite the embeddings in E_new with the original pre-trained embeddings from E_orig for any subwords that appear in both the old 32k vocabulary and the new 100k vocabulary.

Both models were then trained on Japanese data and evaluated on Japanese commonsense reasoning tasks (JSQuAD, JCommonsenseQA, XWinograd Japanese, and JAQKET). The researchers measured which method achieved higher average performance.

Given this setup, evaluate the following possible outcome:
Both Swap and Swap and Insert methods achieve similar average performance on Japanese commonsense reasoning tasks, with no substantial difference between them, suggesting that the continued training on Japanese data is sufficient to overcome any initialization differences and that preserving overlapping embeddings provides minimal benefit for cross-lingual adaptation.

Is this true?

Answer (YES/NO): NO